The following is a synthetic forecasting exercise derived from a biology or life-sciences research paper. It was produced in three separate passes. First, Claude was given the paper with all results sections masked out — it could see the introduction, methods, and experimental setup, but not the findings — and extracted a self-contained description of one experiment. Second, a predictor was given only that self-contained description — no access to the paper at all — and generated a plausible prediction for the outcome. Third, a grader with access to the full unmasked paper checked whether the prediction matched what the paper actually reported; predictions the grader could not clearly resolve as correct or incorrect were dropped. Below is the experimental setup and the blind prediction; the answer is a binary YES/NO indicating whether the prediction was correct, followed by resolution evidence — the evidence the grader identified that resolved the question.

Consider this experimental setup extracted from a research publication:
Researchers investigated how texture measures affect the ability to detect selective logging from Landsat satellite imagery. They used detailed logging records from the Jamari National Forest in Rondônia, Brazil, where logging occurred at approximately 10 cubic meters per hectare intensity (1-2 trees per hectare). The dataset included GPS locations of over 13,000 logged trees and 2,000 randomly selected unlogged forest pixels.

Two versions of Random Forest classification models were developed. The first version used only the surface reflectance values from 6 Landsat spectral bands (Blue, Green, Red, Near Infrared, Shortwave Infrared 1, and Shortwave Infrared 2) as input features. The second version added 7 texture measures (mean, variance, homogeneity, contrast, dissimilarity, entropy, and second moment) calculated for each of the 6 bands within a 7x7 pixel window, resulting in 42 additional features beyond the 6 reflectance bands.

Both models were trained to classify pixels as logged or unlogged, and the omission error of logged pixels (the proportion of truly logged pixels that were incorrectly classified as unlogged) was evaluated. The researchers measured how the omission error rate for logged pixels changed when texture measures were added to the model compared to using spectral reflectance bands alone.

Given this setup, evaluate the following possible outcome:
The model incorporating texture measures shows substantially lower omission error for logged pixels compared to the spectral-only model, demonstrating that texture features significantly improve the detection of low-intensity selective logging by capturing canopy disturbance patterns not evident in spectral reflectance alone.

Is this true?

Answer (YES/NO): YES